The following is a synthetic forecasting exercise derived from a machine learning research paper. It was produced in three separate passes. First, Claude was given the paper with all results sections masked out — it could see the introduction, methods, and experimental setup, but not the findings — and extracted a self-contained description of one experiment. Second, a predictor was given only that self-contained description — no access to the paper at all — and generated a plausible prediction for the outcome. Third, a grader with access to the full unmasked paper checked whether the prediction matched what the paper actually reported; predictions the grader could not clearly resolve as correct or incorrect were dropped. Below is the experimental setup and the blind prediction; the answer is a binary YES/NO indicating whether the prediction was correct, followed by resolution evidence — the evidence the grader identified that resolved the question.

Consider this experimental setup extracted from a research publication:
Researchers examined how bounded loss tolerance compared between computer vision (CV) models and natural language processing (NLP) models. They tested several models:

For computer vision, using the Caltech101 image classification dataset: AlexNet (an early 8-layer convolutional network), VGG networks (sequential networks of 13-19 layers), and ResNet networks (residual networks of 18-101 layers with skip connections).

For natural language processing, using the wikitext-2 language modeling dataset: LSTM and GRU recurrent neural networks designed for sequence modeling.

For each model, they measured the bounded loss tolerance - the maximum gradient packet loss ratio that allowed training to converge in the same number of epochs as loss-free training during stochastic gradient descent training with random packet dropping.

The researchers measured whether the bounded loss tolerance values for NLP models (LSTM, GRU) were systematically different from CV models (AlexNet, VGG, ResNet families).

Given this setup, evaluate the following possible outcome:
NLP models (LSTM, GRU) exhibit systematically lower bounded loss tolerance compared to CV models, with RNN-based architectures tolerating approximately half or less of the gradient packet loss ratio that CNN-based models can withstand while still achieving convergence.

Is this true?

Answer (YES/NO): NO